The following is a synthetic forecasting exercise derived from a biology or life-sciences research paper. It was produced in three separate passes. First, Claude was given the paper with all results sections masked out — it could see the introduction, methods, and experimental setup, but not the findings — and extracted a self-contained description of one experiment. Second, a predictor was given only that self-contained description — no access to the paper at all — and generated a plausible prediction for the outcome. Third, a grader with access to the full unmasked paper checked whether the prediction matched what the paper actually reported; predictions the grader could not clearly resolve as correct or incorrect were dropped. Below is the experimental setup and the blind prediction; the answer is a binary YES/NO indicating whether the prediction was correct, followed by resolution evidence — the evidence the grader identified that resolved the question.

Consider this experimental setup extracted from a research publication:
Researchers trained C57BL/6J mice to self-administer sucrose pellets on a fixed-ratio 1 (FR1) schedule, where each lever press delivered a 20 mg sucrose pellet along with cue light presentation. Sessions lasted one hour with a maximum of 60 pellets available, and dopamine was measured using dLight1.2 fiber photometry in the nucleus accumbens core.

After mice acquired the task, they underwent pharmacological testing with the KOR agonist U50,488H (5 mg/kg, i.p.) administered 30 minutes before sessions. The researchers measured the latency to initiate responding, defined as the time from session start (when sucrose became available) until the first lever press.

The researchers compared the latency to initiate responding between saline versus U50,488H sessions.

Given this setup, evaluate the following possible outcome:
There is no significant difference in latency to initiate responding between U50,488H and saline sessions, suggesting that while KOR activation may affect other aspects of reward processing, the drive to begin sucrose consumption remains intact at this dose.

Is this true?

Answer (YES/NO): NO